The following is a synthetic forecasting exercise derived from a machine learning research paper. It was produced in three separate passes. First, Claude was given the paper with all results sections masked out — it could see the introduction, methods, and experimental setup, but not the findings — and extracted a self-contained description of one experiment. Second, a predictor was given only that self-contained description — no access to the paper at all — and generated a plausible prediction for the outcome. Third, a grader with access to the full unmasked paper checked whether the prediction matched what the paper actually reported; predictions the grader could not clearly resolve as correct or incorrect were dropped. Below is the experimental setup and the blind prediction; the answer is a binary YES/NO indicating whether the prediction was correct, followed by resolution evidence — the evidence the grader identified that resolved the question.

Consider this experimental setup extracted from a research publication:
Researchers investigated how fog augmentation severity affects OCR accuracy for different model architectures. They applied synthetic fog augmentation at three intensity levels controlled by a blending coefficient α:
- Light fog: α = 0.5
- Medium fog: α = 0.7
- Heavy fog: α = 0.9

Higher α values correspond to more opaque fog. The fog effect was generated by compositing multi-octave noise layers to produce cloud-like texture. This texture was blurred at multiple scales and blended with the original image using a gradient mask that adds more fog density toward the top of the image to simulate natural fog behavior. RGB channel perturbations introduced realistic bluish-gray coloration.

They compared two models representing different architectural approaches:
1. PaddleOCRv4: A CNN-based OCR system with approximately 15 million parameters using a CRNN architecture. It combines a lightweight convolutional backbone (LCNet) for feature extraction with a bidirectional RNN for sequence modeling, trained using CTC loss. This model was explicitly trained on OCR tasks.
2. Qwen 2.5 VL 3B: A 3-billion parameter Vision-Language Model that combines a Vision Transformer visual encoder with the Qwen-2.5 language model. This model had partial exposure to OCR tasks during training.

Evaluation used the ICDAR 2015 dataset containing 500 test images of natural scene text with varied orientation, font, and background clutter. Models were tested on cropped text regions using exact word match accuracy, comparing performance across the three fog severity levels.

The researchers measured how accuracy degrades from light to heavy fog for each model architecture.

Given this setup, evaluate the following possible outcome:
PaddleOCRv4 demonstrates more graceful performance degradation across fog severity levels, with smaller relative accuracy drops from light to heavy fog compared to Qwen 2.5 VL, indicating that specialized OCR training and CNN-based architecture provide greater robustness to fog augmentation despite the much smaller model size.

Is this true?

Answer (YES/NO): YES